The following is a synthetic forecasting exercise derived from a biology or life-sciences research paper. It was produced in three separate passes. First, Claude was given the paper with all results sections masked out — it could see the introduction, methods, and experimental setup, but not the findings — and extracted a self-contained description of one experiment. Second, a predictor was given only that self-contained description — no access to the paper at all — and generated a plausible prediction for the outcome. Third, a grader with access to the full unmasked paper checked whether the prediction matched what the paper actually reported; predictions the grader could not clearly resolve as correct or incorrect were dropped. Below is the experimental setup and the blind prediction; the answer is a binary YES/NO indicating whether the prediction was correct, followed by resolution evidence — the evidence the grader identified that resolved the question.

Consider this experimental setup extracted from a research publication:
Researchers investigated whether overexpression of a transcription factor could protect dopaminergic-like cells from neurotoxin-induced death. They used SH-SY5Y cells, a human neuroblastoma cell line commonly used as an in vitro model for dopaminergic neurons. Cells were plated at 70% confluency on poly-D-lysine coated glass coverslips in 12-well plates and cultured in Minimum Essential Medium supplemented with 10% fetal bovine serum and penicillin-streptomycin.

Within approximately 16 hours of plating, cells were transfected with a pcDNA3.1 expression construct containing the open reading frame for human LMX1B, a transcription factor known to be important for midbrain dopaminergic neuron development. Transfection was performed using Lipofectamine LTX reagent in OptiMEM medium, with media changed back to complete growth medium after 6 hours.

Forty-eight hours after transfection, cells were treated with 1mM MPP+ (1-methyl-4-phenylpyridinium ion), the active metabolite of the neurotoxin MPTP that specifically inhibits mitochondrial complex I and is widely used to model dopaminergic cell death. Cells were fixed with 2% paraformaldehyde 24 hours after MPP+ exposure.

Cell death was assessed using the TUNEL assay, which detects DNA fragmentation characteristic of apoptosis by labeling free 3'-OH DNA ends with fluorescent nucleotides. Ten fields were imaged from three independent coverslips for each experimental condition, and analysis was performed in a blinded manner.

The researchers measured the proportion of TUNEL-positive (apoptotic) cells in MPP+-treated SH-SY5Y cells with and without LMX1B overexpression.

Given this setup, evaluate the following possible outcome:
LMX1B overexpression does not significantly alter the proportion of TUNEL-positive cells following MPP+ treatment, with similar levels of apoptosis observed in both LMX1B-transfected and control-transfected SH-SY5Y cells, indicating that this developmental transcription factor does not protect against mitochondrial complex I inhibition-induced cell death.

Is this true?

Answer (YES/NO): NO